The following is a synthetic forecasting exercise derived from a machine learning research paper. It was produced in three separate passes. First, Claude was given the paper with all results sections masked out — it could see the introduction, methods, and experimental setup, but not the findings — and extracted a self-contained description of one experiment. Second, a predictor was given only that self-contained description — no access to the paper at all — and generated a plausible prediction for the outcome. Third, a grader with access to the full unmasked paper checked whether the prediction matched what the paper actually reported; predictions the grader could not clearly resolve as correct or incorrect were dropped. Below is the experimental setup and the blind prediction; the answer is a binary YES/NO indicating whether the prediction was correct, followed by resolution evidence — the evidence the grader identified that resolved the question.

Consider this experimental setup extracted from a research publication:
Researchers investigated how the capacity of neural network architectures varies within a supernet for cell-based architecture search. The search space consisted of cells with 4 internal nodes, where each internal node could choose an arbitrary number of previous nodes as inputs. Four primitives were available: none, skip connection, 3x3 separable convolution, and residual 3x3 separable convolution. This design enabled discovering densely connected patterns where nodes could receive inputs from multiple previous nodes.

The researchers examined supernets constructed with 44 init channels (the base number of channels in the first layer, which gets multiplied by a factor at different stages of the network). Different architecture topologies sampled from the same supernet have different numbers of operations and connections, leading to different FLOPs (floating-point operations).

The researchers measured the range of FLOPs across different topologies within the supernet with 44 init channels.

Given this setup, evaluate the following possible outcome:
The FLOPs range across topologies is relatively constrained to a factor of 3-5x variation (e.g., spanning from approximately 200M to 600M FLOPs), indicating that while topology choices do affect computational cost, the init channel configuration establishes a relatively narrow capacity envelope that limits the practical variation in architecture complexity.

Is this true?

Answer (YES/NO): NO